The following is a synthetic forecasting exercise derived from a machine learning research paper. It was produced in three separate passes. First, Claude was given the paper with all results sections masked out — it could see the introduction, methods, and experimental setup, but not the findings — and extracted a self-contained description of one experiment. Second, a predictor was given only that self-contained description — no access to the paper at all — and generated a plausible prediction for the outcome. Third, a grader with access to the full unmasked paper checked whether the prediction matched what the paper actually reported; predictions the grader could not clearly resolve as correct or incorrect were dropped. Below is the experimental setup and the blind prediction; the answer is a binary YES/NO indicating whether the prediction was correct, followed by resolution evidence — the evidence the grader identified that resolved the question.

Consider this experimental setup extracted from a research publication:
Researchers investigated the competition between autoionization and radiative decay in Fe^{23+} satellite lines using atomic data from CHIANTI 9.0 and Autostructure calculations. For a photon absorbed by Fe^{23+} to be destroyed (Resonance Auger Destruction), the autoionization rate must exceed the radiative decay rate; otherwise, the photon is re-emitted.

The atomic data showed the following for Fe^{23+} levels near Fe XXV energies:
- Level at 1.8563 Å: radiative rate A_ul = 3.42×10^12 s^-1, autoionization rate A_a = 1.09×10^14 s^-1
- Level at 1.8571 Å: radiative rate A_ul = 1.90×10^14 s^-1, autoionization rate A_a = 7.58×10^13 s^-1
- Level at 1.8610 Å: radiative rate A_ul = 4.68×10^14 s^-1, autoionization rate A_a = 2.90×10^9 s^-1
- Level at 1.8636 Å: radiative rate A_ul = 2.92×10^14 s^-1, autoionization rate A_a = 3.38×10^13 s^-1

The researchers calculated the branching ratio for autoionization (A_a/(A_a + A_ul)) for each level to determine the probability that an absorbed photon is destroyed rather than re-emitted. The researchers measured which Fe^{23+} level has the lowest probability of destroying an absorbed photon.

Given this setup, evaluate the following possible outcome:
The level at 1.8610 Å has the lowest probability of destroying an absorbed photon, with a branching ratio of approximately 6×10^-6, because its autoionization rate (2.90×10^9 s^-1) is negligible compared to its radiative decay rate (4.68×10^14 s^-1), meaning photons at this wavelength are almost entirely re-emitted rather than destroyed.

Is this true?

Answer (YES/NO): YES